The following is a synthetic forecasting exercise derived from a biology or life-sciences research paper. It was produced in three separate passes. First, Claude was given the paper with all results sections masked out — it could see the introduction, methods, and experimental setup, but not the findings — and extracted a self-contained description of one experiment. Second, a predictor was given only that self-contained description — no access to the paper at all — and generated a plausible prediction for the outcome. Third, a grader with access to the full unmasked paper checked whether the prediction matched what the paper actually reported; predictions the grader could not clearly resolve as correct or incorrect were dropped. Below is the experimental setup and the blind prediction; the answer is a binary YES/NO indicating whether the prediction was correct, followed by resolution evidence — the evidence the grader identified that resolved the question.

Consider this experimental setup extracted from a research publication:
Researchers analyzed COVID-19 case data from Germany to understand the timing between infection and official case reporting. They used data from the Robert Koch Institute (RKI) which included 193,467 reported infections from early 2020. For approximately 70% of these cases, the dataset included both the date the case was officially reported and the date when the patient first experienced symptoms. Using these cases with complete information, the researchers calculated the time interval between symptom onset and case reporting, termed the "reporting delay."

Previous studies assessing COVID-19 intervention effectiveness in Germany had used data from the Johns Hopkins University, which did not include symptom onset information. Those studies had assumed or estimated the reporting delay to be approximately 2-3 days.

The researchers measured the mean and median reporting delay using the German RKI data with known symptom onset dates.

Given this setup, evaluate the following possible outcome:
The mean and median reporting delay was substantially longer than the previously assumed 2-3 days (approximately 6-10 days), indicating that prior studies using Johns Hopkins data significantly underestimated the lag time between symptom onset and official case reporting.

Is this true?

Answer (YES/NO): NO